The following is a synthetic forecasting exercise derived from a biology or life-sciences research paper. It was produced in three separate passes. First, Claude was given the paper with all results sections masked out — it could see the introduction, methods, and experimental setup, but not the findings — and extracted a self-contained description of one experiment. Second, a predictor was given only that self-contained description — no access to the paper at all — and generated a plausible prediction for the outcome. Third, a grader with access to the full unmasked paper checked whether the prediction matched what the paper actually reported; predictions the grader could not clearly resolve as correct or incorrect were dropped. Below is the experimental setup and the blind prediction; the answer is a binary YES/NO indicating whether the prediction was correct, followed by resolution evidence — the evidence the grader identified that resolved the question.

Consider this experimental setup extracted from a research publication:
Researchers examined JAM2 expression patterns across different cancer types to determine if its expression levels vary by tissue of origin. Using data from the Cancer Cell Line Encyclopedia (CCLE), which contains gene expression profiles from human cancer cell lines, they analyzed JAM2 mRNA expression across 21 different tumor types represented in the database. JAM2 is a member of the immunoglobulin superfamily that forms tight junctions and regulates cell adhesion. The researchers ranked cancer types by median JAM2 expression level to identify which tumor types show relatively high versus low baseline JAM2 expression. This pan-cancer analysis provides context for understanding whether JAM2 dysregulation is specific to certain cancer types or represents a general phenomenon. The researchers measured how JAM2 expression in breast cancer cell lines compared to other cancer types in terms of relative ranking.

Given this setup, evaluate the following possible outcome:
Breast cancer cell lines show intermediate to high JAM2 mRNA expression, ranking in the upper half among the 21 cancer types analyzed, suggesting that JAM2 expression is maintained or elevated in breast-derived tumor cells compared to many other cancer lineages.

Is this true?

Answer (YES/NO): NO